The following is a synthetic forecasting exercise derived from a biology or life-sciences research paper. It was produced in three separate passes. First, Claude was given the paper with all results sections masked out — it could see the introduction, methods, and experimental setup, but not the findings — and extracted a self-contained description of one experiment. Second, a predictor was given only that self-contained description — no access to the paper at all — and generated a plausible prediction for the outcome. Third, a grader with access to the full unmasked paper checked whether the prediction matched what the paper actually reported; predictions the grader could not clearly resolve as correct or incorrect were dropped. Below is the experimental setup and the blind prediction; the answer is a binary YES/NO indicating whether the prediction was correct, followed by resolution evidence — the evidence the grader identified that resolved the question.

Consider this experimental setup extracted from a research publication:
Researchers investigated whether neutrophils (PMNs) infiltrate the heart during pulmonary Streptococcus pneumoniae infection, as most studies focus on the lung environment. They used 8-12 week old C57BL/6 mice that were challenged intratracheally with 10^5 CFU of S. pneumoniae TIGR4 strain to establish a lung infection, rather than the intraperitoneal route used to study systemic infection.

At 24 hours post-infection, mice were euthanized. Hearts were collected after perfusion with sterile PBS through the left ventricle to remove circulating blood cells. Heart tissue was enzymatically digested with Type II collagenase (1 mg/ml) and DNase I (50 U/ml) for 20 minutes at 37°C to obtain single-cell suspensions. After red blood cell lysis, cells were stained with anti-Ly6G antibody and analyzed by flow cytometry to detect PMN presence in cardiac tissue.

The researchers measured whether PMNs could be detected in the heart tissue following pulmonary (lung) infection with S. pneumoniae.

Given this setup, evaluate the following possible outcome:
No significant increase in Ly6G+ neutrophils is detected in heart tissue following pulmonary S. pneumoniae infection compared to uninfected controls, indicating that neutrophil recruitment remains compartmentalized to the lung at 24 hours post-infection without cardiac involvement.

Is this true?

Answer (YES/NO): NO